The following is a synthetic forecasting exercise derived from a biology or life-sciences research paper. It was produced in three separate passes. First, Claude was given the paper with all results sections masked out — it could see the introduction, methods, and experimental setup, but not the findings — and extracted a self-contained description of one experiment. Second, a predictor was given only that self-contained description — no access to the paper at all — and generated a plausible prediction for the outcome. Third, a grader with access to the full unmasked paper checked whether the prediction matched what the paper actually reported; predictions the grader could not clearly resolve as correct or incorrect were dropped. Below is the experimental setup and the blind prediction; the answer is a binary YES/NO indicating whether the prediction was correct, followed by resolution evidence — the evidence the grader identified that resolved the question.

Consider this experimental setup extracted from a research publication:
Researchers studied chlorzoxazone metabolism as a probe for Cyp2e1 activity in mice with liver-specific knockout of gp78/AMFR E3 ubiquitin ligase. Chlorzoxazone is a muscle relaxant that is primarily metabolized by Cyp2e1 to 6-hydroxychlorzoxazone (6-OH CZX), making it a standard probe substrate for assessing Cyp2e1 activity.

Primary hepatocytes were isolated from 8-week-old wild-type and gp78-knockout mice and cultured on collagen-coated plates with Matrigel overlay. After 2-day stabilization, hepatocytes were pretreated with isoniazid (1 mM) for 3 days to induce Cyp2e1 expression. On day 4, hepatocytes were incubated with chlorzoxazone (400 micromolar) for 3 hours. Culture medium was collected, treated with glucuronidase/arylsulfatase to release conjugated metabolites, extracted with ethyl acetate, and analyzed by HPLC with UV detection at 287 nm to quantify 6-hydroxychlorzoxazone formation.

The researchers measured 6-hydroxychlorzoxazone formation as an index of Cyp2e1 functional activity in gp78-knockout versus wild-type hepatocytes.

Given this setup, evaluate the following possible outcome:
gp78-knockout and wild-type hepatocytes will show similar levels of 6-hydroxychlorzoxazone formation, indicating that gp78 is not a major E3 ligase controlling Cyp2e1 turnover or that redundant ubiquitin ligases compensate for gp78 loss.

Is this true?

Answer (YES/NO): NO